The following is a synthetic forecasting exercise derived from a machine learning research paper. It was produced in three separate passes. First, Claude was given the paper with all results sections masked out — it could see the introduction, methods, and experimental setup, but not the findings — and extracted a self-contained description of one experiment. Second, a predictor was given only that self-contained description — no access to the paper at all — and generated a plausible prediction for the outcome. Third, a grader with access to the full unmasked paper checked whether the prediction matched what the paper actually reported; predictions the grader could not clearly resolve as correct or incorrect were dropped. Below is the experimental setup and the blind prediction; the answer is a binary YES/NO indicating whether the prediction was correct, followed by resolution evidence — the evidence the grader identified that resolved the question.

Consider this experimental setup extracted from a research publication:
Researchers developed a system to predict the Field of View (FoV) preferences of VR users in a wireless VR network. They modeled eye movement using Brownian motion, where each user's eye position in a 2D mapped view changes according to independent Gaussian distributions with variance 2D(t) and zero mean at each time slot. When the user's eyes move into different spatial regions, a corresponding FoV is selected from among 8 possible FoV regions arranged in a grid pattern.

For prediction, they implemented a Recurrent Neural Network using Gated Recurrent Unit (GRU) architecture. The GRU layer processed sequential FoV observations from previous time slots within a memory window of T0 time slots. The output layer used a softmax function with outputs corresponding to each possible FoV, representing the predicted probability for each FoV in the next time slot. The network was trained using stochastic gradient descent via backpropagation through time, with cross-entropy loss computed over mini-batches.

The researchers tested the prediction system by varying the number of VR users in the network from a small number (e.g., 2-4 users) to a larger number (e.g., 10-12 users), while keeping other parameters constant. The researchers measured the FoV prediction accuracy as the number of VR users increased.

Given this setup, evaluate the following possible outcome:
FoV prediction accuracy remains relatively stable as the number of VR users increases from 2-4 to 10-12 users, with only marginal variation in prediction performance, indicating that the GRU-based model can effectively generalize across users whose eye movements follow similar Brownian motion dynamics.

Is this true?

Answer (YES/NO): YES